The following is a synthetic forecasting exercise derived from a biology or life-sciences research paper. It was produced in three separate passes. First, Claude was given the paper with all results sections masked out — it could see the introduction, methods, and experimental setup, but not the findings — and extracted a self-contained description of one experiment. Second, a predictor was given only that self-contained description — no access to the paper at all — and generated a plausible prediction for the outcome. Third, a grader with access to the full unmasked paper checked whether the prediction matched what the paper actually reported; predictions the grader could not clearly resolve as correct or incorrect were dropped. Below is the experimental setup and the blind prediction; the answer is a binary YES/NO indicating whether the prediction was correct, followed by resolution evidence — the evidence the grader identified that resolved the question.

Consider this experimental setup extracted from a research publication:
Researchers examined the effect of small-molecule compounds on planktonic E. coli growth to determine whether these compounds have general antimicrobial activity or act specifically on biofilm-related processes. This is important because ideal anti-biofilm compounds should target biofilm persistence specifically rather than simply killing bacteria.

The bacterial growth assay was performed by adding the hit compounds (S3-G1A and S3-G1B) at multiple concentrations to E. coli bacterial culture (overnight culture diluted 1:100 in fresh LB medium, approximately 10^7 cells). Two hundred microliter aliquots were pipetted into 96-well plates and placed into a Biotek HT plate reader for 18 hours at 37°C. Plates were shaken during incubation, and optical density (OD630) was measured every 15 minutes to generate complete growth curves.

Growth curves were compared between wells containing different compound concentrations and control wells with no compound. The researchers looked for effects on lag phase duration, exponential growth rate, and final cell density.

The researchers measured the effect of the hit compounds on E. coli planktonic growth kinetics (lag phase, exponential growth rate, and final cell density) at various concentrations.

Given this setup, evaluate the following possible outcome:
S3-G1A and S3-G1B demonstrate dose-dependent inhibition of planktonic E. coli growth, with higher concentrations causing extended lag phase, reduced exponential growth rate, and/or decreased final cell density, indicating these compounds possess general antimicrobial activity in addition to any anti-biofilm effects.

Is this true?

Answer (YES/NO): NO